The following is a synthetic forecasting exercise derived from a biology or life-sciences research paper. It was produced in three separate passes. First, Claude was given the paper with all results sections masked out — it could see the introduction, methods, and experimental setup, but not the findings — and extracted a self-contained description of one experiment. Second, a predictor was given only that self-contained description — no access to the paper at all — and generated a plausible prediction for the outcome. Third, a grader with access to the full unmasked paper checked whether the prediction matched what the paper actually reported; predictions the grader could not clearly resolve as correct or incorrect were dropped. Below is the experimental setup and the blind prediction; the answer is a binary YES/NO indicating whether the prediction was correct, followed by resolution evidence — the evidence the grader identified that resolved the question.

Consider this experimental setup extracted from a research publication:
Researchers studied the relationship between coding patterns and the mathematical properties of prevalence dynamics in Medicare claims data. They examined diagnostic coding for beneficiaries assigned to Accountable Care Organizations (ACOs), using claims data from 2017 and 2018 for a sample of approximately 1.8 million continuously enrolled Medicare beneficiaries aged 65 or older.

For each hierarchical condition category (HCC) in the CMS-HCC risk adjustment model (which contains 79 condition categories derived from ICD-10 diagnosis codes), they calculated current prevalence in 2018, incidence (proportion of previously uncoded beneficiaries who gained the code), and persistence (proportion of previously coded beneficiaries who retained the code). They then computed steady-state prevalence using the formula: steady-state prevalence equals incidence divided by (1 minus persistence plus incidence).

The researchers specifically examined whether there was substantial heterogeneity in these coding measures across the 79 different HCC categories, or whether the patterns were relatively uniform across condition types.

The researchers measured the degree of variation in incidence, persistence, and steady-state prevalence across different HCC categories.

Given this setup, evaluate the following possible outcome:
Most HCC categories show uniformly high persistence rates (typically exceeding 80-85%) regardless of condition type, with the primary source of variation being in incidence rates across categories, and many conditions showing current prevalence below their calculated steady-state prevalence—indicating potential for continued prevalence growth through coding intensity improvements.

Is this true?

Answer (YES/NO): NO